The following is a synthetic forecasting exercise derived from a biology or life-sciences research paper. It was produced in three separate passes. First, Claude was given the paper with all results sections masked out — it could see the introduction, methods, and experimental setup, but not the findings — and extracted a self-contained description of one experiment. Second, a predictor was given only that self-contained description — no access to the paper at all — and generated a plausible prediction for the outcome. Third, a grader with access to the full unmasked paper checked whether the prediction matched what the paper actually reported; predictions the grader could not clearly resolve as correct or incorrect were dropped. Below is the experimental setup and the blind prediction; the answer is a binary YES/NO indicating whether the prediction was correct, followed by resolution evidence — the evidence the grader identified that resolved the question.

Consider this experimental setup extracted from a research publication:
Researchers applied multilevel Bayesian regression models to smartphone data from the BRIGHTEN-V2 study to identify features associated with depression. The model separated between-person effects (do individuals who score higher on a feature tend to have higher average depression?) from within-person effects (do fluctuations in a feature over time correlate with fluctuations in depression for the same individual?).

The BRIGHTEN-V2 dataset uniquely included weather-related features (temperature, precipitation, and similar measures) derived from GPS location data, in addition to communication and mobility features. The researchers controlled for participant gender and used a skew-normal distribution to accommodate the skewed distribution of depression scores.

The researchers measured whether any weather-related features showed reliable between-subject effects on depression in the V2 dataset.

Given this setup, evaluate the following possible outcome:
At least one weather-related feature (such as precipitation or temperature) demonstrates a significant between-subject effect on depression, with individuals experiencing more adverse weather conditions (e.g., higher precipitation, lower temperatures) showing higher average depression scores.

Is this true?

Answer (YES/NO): YES